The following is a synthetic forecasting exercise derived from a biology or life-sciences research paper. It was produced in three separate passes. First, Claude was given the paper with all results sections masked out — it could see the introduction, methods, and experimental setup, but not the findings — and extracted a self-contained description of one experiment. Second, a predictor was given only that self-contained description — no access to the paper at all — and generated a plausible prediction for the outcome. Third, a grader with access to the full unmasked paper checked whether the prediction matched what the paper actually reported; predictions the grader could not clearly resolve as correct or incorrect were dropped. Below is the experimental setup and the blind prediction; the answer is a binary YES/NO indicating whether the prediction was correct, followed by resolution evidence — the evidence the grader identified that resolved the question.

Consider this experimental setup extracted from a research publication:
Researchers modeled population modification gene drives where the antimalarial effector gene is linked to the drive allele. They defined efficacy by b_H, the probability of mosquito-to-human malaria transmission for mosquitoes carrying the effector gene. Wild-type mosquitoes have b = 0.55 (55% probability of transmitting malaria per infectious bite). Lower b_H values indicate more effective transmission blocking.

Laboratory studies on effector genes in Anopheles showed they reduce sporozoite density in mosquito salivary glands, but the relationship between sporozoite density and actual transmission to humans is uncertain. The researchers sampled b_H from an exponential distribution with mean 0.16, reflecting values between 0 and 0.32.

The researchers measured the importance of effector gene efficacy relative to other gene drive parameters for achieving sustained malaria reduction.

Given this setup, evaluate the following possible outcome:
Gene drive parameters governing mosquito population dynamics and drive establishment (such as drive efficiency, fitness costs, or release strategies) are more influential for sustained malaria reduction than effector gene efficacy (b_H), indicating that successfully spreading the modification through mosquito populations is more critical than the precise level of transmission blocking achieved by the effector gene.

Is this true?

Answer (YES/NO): NO